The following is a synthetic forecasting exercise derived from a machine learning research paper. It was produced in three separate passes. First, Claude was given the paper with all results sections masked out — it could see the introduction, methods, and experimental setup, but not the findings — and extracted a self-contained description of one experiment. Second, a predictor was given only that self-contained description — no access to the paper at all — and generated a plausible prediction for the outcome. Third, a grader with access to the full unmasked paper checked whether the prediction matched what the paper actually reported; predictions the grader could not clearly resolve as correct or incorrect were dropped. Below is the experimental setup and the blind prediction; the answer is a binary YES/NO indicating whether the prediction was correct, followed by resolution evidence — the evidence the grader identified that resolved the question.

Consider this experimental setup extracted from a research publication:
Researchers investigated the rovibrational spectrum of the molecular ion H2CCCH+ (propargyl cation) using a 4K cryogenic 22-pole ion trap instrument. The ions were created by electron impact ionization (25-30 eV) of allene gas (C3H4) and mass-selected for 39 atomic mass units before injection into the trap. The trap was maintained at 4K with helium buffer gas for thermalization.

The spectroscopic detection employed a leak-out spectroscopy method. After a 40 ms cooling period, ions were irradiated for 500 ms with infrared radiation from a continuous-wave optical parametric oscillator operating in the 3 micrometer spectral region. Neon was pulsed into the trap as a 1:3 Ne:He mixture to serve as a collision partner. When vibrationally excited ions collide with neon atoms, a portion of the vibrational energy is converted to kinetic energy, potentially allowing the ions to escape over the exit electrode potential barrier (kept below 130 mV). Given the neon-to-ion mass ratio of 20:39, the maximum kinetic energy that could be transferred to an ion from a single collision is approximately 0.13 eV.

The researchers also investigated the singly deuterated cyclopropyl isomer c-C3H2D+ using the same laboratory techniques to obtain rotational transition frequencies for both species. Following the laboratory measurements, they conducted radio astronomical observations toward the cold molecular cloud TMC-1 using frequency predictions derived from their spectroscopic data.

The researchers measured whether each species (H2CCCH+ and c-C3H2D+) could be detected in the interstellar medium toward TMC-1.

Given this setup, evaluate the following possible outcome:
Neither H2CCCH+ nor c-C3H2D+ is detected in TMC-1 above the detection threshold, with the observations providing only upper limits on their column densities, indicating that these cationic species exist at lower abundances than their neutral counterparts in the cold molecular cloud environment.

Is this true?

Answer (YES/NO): NO